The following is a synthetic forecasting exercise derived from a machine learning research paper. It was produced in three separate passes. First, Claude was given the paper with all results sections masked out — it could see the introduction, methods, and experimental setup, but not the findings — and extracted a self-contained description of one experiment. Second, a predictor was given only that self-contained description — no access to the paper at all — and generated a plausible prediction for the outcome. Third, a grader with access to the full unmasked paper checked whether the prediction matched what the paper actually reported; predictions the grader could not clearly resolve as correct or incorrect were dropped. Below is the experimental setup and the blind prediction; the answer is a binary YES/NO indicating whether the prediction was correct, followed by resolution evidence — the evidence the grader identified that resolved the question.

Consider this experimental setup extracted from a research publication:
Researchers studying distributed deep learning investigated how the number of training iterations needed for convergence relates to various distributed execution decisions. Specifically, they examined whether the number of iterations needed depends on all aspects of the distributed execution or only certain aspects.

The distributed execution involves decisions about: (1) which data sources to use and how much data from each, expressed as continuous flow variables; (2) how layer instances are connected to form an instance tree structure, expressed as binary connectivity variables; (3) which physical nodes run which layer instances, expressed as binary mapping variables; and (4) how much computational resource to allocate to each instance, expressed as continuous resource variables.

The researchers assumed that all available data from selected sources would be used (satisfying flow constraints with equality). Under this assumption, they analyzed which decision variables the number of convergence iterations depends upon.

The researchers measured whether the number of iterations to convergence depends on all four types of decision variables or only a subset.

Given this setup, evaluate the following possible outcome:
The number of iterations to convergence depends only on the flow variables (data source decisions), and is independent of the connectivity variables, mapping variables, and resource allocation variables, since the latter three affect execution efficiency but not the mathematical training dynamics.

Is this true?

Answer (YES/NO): NO